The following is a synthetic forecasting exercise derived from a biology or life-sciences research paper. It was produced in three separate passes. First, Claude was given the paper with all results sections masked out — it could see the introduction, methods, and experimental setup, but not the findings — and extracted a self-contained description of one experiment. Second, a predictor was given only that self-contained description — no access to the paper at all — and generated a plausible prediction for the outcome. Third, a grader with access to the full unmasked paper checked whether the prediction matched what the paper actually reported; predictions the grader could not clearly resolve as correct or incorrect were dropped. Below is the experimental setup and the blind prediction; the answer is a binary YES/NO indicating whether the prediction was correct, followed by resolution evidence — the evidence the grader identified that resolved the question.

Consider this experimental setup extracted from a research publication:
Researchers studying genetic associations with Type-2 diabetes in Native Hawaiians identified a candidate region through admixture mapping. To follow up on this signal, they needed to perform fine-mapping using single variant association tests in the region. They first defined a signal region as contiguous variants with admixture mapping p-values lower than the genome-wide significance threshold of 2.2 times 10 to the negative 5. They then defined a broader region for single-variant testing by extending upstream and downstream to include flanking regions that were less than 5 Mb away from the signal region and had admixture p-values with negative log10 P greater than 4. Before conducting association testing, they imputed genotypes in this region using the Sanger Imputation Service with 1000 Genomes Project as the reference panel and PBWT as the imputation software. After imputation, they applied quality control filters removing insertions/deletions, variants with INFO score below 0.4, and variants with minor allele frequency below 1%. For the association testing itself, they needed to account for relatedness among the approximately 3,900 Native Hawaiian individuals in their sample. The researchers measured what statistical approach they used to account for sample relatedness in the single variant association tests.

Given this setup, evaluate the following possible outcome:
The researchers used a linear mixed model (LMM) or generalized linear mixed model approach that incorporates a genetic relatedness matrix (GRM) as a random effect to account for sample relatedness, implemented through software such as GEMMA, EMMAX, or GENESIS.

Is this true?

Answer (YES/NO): YES